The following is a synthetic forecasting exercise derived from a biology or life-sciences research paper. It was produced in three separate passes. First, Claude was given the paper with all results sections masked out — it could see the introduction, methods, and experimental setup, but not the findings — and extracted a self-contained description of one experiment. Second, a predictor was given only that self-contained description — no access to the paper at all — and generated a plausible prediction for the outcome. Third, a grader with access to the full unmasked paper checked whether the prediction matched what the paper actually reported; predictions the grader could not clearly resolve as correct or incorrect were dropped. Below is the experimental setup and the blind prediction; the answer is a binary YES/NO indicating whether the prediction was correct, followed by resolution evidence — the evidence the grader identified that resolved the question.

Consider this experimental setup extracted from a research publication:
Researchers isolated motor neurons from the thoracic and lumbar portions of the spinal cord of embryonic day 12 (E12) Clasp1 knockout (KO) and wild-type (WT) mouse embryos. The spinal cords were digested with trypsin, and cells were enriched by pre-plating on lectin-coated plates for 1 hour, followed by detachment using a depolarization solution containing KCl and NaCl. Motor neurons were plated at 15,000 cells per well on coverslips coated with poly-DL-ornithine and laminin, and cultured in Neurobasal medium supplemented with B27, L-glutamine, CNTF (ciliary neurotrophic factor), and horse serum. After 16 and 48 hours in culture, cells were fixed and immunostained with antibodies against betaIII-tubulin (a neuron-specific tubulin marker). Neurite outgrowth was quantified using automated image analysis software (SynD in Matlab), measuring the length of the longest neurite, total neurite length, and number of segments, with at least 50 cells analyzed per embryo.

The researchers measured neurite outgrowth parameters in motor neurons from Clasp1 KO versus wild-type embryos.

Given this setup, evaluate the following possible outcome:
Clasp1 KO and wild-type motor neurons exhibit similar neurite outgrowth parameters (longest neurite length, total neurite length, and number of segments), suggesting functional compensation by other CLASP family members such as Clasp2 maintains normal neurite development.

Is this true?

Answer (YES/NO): NO